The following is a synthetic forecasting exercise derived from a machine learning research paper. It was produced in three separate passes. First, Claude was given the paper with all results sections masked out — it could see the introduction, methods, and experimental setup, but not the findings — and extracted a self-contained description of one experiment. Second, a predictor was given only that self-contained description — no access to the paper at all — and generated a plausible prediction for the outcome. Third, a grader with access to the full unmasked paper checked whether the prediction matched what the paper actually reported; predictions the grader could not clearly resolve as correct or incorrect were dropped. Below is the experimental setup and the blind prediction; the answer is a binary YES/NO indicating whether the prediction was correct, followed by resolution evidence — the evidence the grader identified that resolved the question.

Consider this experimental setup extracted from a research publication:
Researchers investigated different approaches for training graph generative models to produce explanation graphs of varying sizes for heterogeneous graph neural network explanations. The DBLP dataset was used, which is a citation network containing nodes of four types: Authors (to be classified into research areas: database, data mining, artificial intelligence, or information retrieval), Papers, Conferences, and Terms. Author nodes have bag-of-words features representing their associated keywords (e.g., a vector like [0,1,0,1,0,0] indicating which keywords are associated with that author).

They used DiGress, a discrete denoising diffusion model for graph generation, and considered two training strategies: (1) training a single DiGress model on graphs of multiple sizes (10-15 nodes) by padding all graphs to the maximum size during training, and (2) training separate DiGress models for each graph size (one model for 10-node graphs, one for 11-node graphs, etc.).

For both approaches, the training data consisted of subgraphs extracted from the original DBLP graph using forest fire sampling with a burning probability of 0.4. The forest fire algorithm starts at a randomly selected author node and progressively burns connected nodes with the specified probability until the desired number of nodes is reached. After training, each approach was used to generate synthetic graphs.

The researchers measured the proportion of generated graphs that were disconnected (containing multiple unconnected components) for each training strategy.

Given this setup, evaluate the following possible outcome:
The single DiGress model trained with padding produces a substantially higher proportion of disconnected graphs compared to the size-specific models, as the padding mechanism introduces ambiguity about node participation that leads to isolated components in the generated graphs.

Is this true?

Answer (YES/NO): YES